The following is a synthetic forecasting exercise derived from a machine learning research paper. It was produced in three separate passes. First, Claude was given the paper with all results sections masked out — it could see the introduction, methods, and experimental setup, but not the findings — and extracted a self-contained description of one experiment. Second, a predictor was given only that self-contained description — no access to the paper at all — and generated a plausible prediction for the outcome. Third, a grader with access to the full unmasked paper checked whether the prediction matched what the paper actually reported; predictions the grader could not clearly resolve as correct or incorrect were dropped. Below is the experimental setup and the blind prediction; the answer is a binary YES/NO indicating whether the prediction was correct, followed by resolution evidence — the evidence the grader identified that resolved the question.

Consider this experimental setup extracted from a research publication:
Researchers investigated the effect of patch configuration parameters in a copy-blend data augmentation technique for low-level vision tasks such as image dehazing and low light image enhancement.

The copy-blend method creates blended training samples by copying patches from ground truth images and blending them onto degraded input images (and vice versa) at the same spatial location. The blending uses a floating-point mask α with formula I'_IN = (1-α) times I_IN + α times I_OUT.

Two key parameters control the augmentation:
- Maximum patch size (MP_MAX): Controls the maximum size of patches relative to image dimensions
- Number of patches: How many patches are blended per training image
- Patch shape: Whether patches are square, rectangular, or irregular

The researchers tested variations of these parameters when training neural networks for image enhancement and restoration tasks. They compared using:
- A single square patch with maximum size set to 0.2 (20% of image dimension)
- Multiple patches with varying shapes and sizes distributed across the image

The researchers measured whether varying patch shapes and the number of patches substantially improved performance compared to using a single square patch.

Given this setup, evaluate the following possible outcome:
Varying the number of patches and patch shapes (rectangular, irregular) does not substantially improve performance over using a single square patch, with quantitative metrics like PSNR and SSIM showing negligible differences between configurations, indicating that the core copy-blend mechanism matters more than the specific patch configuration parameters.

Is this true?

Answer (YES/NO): YES